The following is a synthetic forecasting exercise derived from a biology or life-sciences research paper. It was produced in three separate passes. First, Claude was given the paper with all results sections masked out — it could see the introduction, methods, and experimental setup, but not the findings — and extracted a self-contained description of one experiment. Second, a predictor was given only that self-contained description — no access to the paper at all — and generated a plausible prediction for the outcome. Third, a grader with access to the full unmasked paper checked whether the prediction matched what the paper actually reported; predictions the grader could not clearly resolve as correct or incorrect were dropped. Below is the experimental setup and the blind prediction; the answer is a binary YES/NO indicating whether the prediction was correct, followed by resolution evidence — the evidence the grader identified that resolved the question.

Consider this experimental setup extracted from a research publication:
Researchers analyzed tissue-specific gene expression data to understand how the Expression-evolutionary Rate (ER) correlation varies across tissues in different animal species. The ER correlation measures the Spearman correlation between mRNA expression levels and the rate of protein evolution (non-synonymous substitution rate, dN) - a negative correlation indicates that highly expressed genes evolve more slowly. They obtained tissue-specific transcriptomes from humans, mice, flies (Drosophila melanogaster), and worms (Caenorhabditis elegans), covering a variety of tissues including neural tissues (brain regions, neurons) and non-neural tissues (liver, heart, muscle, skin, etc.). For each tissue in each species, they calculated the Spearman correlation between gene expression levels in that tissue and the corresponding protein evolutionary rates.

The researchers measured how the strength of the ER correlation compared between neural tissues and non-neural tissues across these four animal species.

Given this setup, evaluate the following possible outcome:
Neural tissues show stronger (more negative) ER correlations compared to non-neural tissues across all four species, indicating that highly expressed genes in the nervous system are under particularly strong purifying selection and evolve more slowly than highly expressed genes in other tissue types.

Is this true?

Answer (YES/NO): YES